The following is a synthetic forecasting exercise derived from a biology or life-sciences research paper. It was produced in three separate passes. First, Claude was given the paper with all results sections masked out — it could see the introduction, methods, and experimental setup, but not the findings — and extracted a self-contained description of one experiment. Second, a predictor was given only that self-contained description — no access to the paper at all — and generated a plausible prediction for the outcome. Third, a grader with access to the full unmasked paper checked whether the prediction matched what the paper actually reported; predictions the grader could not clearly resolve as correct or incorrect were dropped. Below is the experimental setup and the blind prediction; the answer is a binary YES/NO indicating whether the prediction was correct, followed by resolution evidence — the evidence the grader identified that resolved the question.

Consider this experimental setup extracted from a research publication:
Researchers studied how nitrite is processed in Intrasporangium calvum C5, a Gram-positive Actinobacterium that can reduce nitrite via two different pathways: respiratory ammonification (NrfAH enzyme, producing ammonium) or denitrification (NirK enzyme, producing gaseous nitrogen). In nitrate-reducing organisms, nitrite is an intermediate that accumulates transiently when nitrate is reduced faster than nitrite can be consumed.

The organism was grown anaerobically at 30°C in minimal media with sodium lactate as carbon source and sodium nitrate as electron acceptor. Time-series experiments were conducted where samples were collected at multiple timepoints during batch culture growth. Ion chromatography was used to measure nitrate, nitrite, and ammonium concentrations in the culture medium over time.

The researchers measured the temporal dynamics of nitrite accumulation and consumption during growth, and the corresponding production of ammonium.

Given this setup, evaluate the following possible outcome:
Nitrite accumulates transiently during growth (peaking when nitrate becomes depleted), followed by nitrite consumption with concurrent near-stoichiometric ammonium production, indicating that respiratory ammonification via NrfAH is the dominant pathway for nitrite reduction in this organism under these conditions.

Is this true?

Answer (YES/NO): NO